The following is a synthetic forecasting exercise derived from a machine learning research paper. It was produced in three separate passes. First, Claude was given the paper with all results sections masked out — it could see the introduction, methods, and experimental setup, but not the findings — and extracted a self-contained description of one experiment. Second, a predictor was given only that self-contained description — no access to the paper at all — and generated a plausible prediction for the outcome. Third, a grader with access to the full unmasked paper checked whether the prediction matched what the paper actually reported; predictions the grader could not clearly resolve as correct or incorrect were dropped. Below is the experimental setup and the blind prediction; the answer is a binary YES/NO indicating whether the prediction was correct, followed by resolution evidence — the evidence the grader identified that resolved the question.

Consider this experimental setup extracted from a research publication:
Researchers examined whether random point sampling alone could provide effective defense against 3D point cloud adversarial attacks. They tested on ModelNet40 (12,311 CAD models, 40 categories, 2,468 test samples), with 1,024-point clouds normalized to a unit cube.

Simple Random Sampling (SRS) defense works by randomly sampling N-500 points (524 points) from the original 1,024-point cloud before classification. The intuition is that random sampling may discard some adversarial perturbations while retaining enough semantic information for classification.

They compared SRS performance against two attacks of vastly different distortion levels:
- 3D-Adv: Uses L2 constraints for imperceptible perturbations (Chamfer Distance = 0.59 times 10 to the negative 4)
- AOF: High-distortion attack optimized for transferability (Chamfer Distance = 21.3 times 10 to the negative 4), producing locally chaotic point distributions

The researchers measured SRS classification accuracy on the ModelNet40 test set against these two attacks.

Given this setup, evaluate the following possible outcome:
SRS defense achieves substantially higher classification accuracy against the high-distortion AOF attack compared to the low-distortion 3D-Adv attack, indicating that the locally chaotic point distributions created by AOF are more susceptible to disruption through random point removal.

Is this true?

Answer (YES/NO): NO